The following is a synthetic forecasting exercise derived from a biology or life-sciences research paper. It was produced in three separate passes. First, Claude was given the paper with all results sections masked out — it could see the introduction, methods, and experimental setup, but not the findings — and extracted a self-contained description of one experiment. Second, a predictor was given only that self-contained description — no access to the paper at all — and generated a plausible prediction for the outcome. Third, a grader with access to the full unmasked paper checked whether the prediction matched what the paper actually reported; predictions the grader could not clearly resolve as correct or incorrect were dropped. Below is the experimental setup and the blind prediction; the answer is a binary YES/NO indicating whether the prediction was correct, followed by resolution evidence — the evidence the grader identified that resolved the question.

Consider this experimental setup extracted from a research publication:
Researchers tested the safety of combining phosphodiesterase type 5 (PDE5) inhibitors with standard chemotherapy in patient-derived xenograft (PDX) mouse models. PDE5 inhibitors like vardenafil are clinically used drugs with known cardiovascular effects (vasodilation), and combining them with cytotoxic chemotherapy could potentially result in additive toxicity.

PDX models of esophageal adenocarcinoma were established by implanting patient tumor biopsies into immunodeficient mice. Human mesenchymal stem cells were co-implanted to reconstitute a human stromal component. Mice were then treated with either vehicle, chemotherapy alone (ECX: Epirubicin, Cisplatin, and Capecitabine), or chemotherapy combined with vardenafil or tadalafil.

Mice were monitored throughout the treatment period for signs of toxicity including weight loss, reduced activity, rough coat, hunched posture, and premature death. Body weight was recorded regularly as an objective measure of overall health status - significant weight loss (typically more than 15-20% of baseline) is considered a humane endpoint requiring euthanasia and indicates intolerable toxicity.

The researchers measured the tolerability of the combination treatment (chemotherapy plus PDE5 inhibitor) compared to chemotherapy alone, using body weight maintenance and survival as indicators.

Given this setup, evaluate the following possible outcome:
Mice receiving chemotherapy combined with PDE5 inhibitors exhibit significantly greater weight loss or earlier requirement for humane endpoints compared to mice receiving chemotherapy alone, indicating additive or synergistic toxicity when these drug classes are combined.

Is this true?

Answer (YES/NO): NO